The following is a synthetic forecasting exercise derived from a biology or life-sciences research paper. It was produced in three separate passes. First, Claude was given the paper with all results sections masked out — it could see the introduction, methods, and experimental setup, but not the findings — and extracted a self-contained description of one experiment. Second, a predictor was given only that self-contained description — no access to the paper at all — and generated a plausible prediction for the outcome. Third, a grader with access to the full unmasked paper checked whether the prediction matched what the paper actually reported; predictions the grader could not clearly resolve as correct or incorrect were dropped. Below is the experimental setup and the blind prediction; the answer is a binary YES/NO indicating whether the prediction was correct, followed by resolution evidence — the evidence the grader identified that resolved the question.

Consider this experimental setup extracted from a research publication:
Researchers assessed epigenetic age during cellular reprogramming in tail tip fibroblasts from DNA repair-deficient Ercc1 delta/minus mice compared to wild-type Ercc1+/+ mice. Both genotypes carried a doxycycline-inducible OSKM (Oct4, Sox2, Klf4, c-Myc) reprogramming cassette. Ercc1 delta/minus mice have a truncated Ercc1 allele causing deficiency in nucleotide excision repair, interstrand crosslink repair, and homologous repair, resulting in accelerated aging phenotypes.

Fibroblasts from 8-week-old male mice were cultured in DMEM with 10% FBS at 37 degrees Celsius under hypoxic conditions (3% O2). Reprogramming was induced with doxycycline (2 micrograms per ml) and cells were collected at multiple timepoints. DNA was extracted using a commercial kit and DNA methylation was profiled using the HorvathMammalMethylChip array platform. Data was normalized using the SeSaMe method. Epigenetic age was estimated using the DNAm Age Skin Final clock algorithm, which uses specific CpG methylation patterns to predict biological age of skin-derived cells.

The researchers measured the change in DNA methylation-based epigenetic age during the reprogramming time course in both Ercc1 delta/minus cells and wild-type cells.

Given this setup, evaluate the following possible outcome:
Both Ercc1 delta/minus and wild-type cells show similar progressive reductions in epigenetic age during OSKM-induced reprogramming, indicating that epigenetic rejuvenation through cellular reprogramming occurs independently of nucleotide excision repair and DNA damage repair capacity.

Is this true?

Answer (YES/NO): NO